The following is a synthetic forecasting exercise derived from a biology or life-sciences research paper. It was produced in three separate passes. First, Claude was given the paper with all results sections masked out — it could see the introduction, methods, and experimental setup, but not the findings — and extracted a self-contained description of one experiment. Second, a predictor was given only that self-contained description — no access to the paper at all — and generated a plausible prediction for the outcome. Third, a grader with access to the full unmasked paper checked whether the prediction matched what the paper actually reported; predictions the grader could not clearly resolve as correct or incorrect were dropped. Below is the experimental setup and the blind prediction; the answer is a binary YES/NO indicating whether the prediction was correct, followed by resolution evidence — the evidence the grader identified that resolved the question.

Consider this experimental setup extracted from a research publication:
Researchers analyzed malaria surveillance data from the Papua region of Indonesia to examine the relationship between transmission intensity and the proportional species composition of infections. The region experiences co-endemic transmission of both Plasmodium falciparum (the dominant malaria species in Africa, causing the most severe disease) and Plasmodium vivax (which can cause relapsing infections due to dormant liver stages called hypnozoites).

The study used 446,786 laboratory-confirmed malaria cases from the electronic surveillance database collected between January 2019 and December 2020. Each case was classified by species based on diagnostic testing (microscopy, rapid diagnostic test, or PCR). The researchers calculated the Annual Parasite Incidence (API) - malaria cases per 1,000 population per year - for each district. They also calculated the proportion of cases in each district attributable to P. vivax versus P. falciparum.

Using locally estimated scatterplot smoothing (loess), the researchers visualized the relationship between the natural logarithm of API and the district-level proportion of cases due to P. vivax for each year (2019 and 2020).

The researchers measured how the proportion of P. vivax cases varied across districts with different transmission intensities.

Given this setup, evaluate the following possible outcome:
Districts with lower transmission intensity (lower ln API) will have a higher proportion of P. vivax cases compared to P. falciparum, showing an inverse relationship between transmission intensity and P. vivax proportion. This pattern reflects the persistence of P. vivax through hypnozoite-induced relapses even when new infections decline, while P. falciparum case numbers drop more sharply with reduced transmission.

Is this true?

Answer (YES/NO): YES